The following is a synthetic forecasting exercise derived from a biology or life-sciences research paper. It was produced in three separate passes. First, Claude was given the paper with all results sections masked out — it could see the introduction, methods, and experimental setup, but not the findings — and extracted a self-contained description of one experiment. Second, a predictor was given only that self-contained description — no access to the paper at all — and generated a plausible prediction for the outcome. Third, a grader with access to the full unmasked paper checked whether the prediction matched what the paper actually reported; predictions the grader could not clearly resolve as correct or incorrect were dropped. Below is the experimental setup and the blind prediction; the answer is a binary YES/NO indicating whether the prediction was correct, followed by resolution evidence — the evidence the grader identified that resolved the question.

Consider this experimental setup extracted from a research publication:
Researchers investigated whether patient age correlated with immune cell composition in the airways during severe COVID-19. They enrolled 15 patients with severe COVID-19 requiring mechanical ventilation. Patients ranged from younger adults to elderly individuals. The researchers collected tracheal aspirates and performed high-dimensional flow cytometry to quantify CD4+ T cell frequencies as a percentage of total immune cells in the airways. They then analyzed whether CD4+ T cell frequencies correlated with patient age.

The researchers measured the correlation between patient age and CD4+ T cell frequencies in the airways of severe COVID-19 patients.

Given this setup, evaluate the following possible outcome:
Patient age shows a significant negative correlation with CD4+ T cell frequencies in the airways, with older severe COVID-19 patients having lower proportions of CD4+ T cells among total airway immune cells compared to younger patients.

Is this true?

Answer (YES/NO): YES